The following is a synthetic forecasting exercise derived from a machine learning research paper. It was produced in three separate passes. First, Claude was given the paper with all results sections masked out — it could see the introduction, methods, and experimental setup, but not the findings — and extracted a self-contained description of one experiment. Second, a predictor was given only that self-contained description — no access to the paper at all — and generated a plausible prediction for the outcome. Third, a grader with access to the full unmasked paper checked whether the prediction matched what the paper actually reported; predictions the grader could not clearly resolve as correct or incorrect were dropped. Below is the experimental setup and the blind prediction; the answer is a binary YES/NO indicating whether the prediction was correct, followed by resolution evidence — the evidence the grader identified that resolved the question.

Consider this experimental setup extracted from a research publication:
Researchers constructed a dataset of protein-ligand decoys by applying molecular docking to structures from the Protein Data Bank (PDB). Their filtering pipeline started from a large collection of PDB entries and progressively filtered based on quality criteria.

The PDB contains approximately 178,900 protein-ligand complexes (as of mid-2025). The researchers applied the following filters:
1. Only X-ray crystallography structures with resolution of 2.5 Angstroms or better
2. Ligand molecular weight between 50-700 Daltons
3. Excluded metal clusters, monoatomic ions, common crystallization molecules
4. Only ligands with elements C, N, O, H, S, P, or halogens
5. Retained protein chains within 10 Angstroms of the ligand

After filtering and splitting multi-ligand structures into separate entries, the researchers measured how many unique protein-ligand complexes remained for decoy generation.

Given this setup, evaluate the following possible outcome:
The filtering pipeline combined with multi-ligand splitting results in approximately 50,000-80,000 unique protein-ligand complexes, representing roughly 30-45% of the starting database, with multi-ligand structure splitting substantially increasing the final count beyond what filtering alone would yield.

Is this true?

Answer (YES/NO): YES